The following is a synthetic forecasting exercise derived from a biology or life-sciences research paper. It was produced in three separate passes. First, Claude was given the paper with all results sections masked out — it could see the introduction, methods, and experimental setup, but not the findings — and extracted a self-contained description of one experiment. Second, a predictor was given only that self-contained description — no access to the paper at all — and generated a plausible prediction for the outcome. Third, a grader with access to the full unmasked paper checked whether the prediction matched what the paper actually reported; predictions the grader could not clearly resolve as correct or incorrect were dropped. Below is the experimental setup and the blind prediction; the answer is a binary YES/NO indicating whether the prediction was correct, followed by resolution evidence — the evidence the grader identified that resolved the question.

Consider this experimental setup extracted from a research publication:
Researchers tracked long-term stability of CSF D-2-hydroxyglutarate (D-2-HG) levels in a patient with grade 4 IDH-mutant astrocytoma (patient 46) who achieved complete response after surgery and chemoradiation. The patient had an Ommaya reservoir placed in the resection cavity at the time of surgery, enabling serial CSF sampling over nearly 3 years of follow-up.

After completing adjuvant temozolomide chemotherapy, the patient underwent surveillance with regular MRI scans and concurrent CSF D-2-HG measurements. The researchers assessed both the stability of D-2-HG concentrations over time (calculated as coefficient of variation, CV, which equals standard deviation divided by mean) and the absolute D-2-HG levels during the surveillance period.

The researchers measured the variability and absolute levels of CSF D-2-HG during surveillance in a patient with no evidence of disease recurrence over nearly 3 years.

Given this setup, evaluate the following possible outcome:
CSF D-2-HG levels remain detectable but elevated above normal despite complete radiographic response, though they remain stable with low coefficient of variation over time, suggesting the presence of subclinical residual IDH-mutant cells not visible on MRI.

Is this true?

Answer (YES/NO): NO